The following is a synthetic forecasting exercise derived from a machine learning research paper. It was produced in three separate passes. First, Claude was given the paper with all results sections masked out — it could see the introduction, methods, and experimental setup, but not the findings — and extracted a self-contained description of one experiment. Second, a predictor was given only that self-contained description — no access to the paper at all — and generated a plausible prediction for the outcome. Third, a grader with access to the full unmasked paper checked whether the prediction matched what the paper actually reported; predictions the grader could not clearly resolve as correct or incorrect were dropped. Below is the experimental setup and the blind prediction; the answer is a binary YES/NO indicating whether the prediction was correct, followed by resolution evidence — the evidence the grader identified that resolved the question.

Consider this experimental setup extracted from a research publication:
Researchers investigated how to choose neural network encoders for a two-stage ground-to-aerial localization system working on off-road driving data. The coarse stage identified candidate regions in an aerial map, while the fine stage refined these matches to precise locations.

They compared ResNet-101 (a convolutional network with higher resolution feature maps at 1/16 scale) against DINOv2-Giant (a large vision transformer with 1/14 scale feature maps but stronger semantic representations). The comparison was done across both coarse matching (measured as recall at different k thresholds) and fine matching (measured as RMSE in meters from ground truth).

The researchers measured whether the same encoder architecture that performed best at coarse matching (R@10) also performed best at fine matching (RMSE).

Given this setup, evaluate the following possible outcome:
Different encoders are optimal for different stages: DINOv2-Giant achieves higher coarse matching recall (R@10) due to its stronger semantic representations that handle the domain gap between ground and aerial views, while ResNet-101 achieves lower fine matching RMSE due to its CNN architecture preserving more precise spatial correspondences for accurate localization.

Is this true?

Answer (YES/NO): YES